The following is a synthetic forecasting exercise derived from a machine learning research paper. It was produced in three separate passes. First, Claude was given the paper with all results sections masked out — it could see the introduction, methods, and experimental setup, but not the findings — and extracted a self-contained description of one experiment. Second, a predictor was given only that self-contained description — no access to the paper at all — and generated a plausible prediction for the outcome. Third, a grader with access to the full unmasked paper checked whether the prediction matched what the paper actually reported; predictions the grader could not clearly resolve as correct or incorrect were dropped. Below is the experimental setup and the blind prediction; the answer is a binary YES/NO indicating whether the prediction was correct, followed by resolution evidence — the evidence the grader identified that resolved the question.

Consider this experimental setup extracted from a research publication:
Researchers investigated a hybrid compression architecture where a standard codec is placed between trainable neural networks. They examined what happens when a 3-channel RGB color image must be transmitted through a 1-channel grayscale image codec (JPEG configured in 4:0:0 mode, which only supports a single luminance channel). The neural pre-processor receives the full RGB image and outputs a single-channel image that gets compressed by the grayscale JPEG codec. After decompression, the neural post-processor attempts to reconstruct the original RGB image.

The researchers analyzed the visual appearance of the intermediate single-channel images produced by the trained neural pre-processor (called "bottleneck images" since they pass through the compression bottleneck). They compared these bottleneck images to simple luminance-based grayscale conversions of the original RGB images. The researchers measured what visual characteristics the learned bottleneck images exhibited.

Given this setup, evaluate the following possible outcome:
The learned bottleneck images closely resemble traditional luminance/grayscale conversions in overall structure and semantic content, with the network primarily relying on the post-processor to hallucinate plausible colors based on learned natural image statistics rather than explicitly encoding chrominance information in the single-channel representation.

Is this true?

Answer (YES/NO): NO